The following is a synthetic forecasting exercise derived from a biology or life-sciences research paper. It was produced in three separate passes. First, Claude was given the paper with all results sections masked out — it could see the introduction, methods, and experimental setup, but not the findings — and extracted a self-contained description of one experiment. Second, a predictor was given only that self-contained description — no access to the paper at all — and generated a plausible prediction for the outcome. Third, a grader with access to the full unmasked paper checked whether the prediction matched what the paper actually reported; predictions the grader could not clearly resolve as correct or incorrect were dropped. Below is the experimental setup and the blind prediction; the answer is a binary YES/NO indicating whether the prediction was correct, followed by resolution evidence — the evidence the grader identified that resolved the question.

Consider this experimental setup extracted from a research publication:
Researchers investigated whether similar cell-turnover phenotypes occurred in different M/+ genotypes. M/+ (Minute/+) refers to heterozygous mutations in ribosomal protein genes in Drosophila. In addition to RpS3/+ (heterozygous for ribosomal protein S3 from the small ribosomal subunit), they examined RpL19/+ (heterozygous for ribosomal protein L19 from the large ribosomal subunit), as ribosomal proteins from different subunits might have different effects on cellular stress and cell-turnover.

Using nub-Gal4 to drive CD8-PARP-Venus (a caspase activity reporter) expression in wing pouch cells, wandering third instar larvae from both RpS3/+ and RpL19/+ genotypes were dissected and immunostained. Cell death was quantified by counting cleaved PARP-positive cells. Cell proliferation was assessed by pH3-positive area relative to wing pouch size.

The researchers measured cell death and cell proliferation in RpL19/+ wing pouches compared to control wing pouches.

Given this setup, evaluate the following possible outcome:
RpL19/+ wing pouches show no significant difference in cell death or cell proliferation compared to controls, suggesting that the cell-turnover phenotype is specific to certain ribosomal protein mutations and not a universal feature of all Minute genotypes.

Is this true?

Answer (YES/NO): NO